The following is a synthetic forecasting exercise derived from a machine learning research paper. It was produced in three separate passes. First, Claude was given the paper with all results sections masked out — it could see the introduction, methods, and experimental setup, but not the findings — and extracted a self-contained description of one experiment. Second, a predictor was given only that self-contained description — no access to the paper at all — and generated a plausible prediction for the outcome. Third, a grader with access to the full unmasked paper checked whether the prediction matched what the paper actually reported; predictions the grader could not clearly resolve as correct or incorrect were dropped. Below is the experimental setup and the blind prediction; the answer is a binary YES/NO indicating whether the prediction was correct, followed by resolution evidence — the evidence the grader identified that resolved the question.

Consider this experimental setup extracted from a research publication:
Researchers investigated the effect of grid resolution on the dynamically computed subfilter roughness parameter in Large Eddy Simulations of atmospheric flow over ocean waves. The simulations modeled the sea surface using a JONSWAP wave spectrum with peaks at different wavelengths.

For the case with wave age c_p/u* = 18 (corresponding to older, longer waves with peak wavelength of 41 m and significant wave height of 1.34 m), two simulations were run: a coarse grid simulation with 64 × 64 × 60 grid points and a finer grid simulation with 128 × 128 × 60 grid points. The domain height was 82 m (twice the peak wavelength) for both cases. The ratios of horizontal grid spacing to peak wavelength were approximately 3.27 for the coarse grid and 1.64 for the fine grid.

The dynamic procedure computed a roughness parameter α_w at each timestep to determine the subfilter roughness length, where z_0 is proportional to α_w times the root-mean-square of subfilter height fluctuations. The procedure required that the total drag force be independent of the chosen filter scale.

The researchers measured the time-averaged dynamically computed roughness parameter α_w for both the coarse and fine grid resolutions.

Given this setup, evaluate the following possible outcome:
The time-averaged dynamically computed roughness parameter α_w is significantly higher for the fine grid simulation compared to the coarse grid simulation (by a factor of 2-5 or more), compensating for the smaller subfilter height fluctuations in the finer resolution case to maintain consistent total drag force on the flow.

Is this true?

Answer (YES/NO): YES